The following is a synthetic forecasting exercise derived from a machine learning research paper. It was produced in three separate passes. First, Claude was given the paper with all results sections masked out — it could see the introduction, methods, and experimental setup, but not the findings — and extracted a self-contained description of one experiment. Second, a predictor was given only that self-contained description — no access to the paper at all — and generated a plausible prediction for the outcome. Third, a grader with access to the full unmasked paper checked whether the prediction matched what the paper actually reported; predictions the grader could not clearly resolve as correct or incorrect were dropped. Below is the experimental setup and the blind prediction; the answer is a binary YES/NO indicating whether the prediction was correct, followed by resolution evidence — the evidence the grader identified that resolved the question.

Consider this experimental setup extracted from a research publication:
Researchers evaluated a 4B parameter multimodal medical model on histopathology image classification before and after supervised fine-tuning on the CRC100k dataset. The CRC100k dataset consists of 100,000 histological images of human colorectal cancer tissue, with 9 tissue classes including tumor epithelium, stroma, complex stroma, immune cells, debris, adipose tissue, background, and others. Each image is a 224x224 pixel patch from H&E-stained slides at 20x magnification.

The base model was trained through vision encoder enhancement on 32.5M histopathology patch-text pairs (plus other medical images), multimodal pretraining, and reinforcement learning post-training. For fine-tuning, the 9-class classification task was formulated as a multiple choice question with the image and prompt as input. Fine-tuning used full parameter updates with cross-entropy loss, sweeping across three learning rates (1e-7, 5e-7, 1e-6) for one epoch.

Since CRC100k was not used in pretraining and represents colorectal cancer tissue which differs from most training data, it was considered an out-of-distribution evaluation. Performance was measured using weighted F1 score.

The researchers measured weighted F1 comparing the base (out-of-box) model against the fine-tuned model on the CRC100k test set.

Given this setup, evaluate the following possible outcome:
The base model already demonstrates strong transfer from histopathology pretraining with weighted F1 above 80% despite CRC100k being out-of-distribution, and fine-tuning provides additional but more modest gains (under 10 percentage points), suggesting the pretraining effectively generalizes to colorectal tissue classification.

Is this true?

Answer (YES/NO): NO